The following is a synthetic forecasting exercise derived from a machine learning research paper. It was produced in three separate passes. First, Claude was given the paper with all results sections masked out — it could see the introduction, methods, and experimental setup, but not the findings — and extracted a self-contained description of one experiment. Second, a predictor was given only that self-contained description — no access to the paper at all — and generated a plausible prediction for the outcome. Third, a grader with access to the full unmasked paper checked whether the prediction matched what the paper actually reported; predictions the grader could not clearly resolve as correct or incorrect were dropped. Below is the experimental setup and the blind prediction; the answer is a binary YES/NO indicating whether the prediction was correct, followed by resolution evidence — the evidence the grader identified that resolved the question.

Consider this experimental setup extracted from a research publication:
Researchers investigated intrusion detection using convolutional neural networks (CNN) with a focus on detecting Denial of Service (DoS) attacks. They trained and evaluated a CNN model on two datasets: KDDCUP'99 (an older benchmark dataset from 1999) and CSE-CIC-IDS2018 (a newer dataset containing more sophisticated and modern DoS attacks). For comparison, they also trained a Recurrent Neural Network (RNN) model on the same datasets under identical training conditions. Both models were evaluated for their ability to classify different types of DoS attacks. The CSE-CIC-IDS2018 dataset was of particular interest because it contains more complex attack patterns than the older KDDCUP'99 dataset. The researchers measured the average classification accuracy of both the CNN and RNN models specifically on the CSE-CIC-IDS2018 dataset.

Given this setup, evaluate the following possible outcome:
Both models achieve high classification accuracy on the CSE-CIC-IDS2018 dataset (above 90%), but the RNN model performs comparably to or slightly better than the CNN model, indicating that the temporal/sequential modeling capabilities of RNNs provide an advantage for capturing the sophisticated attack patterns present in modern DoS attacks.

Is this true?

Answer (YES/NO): NO